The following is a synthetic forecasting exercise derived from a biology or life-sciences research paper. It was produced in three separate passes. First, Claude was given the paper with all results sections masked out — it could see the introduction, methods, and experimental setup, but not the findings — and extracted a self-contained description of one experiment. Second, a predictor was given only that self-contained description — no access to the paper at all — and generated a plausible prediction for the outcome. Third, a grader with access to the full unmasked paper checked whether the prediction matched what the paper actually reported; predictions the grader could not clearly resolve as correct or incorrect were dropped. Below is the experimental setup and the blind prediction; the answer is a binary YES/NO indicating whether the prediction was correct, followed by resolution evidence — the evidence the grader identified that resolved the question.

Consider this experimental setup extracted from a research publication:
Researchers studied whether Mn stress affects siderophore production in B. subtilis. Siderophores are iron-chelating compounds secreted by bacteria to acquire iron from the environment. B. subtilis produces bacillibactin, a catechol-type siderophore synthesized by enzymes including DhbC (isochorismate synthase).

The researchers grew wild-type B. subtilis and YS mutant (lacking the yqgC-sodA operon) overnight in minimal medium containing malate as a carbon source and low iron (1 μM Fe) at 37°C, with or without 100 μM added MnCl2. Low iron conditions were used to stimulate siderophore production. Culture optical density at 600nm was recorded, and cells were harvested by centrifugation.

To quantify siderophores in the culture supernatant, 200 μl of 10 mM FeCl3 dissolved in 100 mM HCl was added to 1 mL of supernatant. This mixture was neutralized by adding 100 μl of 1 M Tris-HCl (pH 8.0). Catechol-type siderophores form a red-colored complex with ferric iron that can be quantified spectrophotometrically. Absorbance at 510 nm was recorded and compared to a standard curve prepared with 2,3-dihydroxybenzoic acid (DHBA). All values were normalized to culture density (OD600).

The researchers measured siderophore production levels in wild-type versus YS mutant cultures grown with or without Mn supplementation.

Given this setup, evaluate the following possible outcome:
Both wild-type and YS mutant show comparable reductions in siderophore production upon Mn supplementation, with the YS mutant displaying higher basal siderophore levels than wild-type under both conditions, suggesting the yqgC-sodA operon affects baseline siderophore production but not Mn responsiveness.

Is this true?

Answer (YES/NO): NO